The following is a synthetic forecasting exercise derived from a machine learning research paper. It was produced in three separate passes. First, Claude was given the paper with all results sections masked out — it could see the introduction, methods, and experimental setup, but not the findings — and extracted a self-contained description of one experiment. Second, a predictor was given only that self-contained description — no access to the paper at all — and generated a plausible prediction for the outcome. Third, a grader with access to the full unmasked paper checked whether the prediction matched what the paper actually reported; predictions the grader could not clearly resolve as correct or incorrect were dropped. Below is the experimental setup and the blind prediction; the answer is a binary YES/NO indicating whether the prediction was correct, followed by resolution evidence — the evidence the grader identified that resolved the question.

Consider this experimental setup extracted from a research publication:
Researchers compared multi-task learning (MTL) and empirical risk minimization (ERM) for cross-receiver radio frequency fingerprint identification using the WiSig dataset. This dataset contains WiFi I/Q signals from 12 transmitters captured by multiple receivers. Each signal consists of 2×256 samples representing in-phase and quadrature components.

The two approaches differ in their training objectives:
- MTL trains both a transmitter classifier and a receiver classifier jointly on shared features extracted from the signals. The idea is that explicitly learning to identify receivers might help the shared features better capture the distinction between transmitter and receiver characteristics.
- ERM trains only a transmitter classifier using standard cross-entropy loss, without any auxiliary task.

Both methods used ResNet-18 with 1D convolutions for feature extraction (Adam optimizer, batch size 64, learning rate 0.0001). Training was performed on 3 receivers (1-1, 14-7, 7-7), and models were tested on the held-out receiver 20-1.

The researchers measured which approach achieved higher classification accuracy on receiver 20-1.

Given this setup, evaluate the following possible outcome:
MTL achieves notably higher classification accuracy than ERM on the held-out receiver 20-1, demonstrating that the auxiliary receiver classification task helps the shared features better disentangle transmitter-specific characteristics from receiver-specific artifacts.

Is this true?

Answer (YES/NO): YES